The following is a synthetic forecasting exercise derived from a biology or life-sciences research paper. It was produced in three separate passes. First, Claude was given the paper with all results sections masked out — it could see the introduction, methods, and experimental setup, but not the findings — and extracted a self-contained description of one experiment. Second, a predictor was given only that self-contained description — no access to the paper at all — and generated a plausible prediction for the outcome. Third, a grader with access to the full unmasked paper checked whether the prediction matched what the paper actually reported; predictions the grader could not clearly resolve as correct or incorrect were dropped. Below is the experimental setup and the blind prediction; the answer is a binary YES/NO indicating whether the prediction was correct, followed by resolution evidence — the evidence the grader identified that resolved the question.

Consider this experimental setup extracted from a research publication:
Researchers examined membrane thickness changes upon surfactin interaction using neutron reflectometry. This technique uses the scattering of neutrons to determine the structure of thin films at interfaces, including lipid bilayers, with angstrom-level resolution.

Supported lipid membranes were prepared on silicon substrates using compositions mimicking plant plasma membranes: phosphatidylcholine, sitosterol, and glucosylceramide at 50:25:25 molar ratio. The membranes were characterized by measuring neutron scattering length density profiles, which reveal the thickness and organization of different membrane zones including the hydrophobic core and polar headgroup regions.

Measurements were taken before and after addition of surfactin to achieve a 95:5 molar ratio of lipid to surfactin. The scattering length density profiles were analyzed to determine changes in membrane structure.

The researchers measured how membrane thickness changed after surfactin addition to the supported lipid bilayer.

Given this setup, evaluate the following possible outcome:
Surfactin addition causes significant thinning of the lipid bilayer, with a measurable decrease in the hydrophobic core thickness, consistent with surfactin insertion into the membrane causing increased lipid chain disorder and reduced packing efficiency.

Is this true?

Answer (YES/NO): NO